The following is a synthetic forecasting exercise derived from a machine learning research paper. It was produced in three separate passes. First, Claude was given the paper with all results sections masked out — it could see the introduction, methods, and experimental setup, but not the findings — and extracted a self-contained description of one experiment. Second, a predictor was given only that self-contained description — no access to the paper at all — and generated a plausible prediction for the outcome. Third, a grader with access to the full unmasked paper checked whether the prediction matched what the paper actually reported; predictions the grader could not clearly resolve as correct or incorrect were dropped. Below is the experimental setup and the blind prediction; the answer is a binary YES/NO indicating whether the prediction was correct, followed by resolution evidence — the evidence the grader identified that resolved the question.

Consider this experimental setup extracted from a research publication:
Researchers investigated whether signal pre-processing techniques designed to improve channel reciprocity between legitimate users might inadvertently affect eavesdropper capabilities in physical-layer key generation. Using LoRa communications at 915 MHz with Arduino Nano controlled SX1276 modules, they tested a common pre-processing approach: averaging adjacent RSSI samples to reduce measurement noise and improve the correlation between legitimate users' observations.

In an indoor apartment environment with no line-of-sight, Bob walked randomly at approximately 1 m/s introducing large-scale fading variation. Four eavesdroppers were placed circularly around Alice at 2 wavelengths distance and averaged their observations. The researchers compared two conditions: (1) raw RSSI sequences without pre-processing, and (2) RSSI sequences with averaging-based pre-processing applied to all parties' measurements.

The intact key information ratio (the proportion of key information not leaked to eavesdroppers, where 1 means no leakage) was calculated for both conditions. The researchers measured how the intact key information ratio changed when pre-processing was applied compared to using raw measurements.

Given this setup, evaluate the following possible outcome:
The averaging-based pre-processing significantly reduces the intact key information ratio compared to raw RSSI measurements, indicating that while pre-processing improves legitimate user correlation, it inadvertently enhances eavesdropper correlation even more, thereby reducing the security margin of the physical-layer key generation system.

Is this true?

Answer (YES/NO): YES